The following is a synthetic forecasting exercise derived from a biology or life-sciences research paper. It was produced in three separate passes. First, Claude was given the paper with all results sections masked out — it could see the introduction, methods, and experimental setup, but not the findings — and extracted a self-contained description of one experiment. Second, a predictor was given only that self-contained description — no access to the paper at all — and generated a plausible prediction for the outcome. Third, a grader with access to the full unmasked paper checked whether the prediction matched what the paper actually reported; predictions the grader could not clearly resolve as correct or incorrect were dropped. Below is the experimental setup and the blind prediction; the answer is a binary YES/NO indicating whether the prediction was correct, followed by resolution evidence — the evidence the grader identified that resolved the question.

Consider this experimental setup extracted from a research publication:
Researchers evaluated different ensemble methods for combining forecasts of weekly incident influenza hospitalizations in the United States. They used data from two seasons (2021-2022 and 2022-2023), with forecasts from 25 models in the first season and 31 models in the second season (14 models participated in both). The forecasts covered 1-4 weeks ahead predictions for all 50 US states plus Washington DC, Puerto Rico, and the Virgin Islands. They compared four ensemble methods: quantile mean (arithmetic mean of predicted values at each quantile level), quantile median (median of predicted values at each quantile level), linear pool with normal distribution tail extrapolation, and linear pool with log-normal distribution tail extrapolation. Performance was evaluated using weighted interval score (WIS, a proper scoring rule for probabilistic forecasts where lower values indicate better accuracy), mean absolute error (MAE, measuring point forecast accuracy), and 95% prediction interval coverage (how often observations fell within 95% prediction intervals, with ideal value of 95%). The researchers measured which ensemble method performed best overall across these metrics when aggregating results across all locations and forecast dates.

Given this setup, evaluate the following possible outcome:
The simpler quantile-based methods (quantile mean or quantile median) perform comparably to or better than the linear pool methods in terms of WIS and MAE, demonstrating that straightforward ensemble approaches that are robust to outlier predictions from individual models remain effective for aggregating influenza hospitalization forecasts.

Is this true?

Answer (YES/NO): NO